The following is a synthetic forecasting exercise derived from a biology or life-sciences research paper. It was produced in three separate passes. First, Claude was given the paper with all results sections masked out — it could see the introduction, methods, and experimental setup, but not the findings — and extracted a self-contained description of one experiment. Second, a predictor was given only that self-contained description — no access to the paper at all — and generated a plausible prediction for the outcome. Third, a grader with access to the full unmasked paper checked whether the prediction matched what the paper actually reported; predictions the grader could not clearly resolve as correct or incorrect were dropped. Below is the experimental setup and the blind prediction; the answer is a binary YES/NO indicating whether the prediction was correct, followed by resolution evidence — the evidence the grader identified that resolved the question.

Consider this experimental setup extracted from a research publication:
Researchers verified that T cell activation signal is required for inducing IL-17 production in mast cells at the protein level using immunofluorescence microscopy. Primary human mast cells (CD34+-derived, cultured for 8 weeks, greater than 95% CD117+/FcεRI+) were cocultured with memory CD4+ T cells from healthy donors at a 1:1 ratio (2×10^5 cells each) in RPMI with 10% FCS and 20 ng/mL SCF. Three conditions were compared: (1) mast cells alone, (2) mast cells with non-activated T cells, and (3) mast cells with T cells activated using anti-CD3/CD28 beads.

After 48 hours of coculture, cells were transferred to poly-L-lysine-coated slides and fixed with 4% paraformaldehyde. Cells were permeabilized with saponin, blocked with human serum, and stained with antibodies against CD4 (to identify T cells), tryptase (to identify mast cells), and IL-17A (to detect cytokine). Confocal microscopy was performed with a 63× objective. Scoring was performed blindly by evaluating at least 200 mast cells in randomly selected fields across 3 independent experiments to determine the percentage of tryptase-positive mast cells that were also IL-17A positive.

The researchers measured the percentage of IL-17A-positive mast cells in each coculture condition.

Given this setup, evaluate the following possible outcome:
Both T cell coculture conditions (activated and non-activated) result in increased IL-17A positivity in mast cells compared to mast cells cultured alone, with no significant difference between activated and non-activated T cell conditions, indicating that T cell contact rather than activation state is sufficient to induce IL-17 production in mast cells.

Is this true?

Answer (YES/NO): NO